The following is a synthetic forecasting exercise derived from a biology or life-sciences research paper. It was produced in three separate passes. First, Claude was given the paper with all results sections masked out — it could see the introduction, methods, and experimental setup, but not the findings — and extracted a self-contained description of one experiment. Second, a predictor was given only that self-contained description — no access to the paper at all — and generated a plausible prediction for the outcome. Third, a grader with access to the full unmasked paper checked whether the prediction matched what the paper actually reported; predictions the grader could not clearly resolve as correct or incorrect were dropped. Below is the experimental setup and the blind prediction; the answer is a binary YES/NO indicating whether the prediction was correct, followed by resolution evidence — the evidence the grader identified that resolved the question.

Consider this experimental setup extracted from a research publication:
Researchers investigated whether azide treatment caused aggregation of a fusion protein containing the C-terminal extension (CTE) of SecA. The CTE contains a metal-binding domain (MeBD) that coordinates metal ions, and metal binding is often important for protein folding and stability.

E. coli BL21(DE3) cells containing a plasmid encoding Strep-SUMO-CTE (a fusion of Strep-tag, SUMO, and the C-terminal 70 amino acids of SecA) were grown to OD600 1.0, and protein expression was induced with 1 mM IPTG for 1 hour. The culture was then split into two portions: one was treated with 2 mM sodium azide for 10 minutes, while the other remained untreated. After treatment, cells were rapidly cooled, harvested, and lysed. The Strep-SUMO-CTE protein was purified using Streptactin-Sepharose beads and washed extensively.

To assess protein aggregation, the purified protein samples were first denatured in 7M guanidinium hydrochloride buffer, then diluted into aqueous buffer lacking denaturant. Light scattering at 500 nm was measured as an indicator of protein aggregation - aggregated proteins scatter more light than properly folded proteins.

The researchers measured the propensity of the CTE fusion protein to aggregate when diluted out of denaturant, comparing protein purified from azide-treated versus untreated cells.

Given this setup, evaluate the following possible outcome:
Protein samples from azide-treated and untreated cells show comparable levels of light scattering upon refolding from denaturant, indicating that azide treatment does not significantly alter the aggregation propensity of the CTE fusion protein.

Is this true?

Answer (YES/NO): NO